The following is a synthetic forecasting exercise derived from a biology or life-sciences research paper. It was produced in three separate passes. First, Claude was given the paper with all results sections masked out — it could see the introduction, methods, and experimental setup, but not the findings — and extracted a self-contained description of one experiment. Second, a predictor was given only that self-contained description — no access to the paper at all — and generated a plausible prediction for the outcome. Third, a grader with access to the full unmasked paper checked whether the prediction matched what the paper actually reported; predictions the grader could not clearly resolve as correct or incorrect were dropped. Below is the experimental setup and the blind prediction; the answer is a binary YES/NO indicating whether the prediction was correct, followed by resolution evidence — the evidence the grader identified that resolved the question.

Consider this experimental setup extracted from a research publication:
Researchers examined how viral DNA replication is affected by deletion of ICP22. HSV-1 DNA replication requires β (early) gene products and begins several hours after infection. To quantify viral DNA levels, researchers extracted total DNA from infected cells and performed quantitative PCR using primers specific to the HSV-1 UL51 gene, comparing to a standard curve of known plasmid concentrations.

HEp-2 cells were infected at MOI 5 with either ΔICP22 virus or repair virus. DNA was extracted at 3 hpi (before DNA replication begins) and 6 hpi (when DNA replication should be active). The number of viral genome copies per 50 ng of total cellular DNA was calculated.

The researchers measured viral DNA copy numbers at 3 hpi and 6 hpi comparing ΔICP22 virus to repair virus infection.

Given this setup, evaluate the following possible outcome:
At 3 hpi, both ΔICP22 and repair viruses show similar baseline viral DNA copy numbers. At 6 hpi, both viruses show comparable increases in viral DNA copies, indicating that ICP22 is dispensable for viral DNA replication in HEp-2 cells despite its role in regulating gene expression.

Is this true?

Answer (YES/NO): NO